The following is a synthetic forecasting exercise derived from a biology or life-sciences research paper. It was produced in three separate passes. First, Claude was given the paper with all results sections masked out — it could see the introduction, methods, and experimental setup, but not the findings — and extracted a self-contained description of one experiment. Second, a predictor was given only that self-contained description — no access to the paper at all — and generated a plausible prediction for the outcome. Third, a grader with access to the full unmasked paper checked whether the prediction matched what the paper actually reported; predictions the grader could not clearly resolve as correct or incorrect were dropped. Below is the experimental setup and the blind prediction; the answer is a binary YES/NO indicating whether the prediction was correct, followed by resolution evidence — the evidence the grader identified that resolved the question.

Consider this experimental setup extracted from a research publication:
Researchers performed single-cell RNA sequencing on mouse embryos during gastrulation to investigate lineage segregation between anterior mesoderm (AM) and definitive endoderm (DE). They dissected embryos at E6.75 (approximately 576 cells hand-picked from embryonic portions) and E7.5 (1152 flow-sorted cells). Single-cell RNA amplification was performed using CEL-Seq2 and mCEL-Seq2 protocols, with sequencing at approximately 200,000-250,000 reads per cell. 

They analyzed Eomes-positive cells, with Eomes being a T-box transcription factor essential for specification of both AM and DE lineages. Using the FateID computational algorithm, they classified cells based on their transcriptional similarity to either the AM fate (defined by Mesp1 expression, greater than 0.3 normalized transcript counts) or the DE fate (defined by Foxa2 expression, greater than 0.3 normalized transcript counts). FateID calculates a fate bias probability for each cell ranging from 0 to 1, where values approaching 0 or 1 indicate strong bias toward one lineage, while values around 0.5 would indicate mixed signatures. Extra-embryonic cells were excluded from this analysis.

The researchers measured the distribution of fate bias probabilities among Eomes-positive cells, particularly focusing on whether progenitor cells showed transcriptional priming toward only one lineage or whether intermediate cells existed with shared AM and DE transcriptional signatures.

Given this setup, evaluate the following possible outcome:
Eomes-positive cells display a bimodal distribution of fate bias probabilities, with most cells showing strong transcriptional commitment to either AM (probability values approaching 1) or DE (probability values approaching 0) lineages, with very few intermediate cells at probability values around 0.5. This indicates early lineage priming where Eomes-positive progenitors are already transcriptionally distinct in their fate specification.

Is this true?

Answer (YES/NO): NO